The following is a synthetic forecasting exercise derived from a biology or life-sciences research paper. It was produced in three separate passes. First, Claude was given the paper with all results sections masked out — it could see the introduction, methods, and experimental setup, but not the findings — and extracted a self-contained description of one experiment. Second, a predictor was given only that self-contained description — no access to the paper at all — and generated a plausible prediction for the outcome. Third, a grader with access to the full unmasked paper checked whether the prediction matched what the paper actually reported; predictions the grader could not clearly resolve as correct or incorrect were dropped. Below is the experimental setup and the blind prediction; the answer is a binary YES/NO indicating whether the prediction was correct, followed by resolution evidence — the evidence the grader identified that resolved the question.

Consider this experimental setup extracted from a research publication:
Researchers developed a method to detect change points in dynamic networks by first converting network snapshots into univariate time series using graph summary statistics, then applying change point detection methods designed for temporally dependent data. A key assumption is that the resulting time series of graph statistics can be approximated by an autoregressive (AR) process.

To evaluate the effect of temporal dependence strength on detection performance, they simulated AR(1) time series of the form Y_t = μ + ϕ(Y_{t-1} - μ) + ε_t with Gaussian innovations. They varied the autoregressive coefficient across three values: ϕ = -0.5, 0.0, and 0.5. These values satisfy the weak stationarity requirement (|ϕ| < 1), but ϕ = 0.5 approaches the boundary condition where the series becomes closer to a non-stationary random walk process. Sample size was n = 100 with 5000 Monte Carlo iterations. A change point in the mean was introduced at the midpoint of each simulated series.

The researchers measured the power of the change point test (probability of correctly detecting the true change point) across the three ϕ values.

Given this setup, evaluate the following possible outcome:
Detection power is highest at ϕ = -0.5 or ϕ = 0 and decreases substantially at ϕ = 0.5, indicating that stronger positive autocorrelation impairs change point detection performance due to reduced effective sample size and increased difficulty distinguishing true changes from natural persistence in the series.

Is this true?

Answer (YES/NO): YES